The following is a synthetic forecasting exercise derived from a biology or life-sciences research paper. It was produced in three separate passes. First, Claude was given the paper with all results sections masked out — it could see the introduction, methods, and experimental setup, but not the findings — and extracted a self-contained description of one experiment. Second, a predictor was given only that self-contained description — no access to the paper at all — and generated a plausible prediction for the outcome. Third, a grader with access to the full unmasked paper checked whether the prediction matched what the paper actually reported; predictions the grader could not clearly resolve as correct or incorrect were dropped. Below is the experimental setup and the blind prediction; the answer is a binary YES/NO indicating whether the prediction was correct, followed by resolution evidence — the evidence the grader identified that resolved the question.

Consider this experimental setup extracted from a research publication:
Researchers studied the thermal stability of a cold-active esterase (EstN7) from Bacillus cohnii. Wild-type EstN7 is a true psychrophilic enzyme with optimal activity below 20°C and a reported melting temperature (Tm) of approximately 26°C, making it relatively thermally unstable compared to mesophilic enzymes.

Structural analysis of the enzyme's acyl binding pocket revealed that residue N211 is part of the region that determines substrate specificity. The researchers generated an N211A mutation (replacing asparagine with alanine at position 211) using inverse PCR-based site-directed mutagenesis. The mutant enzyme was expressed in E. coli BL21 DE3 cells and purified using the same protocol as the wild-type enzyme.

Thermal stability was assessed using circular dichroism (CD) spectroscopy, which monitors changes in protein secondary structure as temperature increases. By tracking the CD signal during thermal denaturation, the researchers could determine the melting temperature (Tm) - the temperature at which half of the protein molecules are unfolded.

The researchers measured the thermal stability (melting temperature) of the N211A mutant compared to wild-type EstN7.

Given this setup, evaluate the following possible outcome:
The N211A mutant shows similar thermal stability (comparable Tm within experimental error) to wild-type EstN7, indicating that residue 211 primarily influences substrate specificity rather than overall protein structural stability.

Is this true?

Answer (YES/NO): NO